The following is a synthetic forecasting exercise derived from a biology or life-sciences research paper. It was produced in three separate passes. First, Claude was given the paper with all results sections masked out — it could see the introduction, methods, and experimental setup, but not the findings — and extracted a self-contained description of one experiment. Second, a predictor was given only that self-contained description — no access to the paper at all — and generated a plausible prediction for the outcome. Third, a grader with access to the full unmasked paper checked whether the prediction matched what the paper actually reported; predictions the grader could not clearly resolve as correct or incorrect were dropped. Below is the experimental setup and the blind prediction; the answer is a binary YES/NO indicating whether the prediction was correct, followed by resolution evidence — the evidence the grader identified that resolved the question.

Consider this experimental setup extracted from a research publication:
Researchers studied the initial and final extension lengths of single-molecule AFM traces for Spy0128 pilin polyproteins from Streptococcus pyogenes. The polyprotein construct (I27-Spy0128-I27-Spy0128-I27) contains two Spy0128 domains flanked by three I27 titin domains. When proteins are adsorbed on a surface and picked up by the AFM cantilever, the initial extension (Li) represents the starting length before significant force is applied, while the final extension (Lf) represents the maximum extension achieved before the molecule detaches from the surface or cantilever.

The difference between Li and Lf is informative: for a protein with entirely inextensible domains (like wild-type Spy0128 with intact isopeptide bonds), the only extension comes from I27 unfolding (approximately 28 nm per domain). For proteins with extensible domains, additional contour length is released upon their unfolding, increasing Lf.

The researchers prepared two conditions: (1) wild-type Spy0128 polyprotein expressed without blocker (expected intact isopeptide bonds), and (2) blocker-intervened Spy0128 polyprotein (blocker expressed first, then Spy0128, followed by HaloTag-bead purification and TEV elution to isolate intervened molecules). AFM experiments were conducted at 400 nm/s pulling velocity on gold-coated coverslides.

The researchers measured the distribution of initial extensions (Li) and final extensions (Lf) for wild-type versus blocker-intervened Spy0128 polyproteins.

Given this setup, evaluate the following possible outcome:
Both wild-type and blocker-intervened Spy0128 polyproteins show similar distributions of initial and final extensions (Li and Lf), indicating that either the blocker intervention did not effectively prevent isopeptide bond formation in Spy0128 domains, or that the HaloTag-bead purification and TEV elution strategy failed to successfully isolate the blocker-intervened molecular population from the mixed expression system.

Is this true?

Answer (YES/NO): NO